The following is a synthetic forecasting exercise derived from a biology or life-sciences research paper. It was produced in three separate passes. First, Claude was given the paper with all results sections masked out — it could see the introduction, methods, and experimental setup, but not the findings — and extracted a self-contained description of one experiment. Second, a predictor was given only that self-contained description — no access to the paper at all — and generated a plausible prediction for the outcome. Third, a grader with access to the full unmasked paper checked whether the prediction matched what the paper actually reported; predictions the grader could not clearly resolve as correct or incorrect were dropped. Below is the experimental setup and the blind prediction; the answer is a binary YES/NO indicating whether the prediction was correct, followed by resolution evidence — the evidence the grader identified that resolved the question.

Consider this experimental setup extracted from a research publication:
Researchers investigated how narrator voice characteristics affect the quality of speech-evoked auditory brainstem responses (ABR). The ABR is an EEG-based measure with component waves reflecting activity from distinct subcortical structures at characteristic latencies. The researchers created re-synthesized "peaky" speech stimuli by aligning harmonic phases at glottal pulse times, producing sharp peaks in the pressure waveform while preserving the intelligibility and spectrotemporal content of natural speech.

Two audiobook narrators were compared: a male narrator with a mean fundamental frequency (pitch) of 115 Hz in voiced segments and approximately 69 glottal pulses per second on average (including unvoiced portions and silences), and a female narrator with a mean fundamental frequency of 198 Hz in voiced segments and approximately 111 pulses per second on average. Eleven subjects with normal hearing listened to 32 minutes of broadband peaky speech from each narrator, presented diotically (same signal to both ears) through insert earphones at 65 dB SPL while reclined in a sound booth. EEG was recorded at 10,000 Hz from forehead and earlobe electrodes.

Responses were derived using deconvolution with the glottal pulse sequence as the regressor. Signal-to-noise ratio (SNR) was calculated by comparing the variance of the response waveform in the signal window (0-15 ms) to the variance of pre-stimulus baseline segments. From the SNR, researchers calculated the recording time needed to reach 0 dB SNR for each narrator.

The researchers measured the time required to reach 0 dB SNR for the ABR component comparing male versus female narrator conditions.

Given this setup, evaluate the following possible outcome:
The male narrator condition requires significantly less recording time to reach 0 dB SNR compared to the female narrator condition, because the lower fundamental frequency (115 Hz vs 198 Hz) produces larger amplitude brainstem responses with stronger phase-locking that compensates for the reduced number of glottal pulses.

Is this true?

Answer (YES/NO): YES